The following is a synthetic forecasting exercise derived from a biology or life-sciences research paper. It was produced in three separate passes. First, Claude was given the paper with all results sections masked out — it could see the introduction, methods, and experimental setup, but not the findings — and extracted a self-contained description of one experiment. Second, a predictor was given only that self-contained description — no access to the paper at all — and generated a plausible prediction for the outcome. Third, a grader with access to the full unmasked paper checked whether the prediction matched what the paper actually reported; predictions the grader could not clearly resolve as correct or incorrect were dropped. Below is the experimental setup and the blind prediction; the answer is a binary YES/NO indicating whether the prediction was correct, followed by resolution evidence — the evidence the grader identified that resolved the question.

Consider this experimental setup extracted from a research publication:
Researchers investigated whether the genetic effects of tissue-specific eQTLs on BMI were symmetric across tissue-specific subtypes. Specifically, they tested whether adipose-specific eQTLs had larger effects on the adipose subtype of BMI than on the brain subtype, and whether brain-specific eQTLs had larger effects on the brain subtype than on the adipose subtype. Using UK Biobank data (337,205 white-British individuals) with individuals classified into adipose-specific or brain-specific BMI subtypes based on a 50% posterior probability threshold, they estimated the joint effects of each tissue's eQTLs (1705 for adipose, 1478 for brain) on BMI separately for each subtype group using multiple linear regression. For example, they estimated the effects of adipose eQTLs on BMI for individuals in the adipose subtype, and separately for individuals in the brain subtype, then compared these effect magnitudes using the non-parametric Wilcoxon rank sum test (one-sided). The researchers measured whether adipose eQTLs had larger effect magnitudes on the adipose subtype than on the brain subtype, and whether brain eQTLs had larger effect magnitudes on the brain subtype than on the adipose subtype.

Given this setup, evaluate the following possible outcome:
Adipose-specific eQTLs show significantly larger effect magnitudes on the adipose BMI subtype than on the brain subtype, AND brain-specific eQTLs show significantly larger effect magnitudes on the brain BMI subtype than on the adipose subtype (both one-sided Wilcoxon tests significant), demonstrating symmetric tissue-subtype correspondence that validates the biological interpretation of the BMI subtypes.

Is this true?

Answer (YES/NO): YES